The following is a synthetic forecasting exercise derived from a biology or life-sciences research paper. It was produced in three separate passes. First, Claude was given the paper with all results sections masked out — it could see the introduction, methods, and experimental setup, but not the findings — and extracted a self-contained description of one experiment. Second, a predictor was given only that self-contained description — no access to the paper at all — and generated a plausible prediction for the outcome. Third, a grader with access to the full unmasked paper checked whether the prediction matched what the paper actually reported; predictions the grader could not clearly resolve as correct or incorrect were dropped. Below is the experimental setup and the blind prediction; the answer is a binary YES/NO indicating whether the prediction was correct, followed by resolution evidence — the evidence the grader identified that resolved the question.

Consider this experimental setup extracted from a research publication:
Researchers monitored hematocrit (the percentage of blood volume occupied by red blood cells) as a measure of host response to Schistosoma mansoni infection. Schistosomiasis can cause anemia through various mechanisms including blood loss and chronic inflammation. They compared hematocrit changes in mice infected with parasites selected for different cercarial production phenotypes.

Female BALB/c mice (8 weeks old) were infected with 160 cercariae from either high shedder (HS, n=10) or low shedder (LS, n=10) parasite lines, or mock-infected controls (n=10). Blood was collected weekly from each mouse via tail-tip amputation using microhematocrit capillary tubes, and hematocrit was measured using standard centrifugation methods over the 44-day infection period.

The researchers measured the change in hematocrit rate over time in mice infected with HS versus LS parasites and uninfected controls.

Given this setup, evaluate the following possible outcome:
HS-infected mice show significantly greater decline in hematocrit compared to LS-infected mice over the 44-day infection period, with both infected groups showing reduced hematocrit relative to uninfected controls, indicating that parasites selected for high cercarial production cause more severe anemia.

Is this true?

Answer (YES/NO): NO